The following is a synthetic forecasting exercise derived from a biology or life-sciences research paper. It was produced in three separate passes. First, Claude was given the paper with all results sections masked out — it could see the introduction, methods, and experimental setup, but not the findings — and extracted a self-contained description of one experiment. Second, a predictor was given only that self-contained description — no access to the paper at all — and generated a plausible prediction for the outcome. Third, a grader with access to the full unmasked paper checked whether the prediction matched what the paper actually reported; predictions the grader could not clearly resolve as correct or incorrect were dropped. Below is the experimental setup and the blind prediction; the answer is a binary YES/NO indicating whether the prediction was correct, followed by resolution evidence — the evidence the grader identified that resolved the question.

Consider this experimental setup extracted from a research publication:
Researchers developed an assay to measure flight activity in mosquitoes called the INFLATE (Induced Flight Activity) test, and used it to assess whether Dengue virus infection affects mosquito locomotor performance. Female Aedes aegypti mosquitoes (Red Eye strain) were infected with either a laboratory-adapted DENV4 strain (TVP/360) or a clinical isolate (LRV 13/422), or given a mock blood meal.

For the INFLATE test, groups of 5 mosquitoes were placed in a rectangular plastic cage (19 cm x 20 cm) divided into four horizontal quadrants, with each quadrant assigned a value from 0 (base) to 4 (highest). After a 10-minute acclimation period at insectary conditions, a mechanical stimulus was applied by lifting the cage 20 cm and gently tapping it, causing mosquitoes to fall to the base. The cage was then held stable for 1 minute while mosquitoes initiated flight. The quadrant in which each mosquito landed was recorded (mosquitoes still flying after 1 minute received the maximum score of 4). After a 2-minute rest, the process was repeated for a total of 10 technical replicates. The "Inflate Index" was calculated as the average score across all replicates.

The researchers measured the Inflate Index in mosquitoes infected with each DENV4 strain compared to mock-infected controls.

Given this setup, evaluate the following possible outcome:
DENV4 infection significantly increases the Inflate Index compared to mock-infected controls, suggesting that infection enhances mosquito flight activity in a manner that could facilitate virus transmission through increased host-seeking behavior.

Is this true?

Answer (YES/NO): NO